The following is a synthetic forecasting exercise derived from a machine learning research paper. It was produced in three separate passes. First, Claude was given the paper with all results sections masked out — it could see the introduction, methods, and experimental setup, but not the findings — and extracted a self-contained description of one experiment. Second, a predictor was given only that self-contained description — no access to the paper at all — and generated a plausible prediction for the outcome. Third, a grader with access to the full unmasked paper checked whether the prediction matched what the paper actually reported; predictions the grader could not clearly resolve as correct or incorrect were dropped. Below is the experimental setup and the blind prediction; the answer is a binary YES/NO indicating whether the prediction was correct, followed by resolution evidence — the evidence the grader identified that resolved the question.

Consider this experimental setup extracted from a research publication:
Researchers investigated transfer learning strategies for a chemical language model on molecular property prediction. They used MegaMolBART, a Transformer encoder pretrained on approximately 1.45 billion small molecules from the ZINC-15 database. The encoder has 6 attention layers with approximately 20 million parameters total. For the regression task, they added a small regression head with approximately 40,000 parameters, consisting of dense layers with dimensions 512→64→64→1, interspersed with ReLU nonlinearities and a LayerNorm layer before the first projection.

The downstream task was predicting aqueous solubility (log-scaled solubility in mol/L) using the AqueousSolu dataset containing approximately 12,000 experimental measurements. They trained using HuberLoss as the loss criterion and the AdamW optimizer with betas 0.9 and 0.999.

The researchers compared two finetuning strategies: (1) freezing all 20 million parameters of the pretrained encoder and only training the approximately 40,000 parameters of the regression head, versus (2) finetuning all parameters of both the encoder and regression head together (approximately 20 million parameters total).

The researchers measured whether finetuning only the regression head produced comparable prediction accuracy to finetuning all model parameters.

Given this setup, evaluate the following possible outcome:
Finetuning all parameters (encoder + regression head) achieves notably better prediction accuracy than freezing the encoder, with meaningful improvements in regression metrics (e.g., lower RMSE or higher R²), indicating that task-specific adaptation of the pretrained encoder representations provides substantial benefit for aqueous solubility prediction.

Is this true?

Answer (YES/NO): NO